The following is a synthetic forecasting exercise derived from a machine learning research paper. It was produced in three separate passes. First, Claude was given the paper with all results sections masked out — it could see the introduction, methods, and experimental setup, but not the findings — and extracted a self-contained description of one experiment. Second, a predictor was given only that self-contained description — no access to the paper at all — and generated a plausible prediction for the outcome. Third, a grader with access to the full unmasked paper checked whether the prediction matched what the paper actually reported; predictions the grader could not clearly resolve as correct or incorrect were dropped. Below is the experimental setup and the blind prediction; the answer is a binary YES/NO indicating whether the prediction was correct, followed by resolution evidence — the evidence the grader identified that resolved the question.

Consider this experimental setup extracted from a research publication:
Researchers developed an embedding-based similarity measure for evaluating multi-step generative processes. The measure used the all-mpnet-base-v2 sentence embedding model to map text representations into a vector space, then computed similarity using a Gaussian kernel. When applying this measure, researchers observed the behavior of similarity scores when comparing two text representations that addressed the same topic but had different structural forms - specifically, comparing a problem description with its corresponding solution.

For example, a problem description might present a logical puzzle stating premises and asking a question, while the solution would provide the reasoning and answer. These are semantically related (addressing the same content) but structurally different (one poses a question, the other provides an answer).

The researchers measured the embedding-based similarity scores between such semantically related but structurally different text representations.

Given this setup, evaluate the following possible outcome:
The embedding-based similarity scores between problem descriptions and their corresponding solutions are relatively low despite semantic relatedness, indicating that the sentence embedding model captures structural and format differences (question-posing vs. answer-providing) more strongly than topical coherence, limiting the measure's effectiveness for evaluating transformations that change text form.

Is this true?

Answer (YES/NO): NO